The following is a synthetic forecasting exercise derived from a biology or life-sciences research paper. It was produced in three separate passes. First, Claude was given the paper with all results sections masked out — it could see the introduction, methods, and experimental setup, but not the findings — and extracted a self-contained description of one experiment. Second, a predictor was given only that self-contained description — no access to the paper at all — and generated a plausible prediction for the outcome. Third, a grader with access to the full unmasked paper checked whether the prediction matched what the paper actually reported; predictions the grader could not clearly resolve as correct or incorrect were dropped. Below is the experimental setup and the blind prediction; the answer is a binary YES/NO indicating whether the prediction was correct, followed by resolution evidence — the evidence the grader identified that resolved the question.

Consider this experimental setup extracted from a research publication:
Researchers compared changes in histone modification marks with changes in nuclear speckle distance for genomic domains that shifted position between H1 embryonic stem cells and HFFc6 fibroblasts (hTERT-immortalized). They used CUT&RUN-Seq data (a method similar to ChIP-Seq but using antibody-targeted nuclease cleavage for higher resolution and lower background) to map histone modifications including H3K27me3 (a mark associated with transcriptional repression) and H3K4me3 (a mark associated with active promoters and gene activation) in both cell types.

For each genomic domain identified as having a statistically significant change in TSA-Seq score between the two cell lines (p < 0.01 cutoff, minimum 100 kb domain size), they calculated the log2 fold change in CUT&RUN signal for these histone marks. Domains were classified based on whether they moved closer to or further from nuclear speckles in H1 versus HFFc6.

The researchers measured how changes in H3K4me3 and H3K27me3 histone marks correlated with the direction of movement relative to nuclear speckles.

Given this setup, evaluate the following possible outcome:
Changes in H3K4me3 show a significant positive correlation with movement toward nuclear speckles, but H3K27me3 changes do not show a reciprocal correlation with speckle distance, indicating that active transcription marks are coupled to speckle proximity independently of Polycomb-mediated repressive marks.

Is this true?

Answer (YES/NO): NO